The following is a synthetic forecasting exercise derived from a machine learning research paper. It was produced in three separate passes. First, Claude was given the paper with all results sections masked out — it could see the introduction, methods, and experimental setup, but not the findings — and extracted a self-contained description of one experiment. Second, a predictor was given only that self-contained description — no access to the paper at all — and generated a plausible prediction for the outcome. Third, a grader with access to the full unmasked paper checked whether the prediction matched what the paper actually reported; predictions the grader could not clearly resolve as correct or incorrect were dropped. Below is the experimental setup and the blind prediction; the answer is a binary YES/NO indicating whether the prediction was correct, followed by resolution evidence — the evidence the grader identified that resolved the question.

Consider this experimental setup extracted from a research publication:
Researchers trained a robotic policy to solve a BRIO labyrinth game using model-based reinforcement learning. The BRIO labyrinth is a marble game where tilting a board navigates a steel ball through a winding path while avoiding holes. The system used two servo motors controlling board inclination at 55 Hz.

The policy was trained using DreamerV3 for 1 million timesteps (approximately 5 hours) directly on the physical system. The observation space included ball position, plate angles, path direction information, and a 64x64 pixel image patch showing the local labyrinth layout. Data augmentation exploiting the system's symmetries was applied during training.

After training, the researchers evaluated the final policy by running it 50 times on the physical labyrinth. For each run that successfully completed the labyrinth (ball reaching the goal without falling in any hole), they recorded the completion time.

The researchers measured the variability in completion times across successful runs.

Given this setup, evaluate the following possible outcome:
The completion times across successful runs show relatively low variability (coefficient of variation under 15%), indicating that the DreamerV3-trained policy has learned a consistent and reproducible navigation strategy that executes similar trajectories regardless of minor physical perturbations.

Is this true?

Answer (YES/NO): YES